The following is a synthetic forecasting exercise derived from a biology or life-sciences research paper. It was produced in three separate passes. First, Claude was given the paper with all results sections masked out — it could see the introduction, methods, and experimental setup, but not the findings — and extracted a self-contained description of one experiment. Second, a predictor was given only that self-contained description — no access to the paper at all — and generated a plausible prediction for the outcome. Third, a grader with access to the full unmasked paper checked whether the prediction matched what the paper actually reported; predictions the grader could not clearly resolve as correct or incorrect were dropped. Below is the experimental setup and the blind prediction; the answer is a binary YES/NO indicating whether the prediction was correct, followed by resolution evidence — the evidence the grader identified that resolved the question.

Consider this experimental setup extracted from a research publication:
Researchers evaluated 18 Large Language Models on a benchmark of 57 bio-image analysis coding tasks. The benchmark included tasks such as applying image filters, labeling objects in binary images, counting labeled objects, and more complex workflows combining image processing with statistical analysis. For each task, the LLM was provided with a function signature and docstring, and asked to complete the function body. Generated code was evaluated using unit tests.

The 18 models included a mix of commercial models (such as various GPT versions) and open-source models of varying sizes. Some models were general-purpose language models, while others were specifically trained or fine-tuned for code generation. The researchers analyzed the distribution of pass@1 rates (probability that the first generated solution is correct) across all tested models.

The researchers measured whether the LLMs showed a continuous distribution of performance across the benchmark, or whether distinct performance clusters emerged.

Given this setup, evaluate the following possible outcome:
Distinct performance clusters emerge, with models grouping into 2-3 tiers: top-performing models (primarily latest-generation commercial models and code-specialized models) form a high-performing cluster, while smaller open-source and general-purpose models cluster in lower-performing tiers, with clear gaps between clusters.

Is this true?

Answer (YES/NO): YES